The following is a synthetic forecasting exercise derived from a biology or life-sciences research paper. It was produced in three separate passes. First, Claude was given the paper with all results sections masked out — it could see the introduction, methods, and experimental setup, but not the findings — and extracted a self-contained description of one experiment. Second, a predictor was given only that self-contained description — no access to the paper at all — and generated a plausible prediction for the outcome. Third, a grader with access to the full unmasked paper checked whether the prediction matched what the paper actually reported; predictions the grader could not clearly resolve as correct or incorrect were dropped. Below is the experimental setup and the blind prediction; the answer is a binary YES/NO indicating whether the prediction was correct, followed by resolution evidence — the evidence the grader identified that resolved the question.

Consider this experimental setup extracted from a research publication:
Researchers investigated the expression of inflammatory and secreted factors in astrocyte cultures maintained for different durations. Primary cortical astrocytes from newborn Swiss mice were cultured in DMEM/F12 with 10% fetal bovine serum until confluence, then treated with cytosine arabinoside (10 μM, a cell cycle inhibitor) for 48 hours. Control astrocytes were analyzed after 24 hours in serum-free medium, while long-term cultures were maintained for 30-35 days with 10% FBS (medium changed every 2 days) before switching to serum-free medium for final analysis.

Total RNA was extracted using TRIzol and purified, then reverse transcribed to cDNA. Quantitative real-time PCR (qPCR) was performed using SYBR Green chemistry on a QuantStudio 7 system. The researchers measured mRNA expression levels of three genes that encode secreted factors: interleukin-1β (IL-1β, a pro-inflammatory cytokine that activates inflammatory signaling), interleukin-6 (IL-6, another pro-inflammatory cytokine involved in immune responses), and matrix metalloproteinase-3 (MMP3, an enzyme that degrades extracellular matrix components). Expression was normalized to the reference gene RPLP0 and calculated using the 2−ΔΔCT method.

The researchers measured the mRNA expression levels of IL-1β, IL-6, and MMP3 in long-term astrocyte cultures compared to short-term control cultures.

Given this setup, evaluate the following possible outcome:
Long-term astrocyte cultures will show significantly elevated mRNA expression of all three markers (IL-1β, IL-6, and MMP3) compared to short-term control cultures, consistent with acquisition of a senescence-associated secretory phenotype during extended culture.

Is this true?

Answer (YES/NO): NO